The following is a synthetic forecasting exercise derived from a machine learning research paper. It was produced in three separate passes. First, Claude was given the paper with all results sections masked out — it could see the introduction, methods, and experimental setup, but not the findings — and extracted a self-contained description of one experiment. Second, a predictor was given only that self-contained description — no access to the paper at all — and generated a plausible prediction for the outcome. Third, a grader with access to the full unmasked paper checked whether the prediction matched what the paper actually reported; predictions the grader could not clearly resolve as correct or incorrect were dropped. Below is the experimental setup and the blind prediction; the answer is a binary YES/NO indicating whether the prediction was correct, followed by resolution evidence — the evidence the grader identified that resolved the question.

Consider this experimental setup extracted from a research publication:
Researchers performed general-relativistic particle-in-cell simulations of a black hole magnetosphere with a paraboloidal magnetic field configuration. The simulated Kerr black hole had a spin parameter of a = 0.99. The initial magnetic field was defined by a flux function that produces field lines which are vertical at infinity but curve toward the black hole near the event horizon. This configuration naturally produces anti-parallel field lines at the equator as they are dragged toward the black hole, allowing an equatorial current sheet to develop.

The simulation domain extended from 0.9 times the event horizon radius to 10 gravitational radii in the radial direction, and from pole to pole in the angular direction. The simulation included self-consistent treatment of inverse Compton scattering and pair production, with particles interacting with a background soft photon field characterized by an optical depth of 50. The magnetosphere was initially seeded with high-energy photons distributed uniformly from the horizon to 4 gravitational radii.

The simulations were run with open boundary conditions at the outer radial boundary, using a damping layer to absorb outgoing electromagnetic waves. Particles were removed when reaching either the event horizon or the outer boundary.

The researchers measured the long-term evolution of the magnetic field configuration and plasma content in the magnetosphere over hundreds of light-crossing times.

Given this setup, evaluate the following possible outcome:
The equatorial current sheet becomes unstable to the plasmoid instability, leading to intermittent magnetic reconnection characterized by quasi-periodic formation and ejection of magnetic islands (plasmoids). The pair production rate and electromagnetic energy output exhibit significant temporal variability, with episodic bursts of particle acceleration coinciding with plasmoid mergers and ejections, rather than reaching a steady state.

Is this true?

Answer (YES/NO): NO